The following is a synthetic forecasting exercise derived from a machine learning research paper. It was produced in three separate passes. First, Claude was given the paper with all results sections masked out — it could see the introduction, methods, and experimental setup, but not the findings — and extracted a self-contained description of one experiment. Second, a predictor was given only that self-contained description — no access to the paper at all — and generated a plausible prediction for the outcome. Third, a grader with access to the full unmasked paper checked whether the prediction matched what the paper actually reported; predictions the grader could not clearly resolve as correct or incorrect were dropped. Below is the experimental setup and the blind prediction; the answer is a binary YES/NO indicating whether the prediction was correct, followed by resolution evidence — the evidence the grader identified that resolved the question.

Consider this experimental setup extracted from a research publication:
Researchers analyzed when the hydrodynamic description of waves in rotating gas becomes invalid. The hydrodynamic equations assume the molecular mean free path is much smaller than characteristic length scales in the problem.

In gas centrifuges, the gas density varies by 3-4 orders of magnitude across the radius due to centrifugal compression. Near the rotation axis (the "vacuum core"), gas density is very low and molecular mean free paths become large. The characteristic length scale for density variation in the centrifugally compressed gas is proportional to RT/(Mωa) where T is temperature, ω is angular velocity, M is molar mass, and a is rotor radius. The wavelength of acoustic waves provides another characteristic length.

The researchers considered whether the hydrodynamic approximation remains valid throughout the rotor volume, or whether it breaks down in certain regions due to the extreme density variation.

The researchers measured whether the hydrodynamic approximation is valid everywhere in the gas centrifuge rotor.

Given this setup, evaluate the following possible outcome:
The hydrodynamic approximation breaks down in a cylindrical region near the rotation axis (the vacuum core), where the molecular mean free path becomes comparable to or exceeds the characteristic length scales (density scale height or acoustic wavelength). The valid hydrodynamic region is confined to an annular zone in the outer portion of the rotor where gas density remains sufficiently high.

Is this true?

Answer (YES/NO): YES